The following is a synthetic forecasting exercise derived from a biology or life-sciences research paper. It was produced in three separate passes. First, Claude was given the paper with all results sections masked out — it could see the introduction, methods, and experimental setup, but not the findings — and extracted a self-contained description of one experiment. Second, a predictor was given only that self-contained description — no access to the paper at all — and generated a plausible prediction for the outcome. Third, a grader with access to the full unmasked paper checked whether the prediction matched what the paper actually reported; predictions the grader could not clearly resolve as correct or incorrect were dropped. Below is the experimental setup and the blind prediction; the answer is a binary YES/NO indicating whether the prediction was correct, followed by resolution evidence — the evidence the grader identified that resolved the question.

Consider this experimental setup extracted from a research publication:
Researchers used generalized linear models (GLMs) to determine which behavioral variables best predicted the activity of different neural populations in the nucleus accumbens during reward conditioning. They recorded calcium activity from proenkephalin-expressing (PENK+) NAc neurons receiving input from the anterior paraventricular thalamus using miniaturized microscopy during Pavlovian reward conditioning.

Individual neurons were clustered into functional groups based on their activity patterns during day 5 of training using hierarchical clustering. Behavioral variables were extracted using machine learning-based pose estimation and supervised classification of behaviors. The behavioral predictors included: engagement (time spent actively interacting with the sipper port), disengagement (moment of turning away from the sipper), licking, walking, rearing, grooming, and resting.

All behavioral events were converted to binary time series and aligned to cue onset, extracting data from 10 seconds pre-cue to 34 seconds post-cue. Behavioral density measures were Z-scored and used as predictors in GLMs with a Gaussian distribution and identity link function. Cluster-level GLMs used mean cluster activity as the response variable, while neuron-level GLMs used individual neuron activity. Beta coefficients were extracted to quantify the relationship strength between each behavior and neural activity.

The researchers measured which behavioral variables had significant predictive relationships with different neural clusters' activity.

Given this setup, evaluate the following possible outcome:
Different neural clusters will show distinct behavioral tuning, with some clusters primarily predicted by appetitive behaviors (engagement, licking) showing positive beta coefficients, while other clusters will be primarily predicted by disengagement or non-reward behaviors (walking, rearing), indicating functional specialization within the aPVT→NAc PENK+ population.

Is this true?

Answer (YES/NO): NO